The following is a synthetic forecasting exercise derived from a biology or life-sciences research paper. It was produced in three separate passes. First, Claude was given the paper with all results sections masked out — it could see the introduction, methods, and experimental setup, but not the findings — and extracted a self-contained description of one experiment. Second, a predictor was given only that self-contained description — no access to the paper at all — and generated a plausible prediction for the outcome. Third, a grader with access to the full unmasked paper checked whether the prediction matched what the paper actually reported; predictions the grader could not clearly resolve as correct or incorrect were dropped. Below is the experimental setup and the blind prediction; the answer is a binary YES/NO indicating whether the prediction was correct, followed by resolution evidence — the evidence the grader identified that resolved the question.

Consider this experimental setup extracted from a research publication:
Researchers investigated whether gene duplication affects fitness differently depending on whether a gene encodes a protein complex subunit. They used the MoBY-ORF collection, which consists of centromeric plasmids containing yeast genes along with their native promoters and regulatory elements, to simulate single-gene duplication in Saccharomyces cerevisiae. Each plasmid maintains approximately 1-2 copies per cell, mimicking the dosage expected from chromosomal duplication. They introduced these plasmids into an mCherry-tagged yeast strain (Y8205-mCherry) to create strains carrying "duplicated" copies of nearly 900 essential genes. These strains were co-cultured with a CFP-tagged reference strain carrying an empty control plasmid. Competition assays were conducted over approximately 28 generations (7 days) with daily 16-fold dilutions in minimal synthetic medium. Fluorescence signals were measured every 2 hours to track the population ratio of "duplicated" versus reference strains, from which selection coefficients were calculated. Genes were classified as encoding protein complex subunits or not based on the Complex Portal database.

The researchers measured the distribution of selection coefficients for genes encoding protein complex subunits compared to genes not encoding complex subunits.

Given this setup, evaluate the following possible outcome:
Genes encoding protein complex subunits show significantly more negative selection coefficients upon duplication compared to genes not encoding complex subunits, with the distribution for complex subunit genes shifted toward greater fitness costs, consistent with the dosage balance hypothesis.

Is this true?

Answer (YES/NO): NO